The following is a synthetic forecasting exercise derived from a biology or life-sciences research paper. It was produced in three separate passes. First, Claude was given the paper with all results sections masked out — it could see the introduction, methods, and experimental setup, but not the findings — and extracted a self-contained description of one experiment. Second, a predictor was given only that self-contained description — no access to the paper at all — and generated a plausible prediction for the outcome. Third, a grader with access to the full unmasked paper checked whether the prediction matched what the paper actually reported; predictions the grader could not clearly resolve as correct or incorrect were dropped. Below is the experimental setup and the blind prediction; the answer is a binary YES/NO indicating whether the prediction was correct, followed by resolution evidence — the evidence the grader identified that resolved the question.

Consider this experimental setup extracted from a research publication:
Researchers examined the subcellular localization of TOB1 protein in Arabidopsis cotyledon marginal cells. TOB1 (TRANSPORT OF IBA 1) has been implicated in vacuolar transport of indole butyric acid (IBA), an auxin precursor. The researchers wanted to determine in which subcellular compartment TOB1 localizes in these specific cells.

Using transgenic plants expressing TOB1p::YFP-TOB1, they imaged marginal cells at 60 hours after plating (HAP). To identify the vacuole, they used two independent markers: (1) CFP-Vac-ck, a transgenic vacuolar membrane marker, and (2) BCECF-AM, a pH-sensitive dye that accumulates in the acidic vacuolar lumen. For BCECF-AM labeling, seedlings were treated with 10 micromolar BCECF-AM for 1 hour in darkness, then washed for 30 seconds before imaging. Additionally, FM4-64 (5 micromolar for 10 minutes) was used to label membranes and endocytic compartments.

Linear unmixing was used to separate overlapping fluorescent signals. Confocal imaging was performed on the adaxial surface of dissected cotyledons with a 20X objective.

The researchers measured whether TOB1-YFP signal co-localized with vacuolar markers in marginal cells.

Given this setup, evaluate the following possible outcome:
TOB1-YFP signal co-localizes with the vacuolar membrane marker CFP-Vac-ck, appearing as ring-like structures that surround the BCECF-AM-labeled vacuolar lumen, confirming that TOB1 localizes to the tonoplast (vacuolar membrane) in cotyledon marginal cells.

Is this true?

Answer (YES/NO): YES